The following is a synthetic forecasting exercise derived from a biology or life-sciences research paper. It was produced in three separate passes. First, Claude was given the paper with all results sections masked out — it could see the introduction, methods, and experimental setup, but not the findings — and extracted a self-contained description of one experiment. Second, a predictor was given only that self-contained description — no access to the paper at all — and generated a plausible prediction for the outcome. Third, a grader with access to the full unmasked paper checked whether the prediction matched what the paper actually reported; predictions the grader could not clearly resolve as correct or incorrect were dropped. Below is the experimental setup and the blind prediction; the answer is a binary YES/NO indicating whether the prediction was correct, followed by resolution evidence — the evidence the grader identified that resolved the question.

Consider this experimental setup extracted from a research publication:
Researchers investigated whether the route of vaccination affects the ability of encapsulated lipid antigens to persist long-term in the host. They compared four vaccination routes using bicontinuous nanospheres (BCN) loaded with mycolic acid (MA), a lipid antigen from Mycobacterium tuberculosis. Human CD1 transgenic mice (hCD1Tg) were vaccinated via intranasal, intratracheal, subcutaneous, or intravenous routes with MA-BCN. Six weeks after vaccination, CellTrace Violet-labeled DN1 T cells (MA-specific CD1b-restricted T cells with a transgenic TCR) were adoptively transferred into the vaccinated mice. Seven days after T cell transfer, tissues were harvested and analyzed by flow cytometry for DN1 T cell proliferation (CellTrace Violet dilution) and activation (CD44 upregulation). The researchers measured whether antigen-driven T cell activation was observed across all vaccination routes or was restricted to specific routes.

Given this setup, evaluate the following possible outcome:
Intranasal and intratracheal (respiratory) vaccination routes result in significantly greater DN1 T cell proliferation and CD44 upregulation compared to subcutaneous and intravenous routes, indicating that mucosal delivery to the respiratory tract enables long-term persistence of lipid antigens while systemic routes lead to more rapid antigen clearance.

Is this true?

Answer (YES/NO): NO